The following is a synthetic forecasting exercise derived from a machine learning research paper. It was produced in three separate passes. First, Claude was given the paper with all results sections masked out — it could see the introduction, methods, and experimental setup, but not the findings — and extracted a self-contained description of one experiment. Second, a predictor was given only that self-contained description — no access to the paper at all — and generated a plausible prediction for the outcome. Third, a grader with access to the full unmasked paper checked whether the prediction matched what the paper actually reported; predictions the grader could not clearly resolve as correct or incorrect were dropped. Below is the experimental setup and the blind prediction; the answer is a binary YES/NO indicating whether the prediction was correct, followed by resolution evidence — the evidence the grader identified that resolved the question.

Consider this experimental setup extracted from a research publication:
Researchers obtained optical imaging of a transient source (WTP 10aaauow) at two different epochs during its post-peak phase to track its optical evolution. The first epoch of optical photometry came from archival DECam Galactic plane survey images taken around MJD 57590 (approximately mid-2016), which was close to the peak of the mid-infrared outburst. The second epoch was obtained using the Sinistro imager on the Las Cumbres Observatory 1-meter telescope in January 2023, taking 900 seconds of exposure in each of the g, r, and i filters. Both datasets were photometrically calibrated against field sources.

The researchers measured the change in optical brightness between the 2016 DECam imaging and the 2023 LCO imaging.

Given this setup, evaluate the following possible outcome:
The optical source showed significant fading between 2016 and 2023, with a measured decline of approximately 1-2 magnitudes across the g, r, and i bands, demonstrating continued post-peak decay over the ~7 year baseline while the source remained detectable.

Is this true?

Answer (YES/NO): YES